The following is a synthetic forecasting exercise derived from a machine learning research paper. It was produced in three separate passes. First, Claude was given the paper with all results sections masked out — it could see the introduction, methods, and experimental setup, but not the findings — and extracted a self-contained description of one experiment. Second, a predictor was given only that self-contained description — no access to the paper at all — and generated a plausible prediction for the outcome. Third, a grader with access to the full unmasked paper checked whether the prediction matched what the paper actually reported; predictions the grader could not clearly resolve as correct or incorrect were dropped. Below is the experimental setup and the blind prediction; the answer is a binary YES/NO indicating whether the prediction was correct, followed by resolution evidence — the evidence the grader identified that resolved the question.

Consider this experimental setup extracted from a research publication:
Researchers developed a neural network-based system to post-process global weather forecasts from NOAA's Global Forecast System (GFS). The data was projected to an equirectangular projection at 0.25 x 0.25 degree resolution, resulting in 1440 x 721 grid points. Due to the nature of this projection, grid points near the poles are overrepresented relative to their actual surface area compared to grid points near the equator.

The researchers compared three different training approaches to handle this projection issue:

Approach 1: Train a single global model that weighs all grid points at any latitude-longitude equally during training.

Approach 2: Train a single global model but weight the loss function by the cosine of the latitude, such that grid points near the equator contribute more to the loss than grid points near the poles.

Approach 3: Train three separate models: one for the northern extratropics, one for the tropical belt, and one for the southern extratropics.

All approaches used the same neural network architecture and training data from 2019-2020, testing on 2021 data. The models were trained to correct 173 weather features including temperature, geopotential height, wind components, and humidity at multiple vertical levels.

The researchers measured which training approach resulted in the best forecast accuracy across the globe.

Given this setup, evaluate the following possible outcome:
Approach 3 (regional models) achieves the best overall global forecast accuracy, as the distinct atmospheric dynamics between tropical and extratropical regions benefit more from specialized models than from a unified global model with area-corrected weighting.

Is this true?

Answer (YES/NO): YES